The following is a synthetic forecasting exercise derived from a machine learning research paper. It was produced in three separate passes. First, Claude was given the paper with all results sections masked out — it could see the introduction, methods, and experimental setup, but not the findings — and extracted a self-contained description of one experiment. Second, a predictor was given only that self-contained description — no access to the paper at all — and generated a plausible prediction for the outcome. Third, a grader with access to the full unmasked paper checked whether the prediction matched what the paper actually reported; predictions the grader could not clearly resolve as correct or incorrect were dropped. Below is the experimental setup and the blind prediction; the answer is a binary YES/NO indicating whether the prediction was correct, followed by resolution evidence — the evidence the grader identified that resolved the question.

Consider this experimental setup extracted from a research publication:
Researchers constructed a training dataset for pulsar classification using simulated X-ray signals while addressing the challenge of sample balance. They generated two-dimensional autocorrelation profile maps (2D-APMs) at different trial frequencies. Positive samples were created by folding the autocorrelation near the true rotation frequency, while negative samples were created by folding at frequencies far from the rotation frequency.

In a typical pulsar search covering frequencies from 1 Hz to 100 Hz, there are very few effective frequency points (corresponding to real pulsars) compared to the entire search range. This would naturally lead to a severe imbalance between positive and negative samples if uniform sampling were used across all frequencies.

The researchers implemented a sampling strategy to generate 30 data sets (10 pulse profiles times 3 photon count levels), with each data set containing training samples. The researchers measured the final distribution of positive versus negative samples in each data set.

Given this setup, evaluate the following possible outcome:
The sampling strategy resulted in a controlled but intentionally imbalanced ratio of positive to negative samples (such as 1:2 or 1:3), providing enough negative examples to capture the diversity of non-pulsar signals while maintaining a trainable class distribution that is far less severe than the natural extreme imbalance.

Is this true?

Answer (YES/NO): NO